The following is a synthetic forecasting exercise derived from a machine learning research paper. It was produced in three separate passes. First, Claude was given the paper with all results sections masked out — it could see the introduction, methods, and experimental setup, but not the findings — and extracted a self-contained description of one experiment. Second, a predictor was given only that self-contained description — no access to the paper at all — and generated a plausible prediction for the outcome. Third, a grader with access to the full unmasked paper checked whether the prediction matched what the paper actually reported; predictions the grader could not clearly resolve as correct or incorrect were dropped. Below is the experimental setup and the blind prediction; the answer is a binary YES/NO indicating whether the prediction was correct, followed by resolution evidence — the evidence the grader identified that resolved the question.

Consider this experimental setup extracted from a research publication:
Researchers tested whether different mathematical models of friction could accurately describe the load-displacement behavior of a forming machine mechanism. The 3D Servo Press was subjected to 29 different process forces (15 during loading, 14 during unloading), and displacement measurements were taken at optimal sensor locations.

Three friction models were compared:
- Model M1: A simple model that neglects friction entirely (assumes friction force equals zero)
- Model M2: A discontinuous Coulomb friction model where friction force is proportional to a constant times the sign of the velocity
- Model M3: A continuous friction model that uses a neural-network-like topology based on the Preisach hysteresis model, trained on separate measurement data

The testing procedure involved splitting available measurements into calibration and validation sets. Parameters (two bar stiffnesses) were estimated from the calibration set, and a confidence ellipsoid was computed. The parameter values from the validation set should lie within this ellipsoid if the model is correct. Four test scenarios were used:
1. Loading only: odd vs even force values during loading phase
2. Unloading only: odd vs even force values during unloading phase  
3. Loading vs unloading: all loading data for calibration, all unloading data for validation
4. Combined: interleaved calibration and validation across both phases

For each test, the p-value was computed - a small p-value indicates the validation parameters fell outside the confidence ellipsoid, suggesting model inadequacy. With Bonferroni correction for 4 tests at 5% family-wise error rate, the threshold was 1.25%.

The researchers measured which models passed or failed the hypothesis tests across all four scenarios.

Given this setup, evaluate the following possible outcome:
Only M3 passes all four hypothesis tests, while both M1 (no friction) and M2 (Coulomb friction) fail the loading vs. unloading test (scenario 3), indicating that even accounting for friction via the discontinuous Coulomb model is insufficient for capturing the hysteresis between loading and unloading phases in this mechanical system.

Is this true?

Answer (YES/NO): YES